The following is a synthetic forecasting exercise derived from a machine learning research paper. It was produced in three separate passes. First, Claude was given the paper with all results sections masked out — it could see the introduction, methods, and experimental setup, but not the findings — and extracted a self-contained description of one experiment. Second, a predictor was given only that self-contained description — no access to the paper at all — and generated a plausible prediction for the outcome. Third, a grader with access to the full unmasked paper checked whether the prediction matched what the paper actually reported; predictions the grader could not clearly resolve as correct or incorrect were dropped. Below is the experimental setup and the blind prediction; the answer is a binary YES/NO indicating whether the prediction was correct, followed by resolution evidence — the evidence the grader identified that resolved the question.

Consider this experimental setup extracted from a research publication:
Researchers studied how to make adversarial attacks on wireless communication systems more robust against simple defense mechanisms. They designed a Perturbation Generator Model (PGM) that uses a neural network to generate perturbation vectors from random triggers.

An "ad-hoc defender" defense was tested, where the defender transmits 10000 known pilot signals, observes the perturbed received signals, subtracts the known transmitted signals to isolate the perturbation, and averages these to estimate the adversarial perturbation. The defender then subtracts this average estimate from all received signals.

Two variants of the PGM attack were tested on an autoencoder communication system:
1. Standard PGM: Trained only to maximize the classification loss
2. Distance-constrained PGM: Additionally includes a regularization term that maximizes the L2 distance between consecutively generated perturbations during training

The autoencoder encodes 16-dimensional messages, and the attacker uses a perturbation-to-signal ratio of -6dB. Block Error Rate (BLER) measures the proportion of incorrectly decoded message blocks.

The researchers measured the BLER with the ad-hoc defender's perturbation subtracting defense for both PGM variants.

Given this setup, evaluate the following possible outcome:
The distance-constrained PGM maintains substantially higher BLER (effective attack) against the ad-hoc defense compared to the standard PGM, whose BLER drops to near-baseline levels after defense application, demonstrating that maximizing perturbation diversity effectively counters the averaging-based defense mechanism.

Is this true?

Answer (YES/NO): YES